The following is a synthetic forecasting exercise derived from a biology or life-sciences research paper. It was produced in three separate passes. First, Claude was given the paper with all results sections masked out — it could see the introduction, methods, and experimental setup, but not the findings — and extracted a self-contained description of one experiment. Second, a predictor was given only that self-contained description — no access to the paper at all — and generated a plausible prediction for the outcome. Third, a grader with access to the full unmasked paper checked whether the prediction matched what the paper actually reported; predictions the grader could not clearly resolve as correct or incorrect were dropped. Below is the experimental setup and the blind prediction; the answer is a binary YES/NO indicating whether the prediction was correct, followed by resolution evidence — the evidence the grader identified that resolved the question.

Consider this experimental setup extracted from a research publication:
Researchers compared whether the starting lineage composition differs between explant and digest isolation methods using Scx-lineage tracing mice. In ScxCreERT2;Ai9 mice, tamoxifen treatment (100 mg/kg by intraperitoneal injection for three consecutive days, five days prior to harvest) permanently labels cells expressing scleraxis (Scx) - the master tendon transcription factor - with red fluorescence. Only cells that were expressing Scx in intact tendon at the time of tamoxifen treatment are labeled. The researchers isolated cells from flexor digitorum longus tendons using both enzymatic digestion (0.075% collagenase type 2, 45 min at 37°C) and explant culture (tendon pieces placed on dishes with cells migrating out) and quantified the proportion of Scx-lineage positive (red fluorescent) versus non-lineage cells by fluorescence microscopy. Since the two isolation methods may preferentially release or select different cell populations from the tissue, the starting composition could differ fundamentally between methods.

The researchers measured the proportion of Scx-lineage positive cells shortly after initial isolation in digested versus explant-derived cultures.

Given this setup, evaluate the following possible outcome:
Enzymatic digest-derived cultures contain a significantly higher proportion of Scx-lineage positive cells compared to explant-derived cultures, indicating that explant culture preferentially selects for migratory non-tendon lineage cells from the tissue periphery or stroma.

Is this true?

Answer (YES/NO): NO